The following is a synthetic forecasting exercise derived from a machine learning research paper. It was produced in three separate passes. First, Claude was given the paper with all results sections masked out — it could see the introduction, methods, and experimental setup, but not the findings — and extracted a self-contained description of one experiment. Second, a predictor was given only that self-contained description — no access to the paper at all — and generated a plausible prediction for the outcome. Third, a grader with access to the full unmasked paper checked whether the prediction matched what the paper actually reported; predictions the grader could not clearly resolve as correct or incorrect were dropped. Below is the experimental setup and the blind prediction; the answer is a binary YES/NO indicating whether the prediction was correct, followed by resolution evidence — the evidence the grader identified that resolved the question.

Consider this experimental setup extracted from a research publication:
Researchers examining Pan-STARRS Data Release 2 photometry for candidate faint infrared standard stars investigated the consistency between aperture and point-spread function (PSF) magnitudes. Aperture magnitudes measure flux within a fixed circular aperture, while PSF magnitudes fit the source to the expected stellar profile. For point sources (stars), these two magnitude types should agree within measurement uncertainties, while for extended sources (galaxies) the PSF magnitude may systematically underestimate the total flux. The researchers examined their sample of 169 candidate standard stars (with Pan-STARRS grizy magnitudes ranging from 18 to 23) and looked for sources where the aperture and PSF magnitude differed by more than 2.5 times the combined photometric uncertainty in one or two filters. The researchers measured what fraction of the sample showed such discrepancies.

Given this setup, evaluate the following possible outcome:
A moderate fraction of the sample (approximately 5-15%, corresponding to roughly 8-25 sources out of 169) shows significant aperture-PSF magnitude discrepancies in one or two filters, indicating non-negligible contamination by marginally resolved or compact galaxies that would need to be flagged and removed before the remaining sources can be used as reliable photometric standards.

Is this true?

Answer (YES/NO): NO